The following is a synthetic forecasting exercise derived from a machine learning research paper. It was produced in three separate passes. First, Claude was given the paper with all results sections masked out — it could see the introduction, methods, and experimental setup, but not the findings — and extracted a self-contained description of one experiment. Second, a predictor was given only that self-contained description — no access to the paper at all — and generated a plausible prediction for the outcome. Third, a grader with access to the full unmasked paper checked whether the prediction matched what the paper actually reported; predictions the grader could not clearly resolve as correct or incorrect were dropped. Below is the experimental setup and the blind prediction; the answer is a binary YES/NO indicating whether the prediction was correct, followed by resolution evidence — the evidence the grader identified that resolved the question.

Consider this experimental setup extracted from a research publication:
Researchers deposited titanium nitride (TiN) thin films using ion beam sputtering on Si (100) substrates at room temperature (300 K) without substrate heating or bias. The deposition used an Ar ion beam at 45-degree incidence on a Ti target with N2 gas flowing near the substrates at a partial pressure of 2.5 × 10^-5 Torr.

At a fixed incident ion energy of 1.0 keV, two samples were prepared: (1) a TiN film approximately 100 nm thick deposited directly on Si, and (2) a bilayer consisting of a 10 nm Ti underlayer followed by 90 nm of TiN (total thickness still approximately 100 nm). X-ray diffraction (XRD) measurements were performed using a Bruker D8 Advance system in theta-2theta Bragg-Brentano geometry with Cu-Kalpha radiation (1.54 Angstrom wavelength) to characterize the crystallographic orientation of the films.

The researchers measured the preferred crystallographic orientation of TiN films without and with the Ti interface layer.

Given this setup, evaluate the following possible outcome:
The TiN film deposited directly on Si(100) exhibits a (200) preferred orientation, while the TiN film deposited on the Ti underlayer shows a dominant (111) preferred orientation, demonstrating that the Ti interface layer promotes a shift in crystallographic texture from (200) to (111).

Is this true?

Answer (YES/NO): YES